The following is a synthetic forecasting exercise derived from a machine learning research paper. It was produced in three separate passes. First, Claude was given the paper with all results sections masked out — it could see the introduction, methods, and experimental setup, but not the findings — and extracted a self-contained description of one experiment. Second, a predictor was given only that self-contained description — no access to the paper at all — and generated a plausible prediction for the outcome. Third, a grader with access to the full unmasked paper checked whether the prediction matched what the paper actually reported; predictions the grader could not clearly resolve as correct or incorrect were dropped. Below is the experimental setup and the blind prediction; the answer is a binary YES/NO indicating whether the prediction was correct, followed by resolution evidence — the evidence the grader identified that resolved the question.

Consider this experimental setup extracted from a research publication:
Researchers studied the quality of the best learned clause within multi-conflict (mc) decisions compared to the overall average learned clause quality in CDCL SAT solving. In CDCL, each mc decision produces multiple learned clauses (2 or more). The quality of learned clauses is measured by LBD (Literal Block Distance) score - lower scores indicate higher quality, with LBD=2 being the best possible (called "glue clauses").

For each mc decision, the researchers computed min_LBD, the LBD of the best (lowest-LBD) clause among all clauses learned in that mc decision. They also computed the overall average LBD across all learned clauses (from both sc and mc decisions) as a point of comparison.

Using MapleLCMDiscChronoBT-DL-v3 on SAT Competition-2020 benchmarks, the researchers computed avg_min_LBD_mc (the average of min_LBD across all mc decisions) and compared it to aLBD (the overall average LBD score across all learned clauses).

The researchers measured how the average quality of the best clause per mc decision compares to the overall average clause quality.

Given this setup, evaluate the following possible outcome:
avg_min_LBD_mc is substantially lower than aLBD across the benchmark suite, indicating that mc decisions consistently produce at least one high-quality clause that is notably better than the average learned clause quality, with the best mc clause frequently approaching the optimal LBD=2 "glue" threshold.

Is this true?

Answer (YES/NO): NO